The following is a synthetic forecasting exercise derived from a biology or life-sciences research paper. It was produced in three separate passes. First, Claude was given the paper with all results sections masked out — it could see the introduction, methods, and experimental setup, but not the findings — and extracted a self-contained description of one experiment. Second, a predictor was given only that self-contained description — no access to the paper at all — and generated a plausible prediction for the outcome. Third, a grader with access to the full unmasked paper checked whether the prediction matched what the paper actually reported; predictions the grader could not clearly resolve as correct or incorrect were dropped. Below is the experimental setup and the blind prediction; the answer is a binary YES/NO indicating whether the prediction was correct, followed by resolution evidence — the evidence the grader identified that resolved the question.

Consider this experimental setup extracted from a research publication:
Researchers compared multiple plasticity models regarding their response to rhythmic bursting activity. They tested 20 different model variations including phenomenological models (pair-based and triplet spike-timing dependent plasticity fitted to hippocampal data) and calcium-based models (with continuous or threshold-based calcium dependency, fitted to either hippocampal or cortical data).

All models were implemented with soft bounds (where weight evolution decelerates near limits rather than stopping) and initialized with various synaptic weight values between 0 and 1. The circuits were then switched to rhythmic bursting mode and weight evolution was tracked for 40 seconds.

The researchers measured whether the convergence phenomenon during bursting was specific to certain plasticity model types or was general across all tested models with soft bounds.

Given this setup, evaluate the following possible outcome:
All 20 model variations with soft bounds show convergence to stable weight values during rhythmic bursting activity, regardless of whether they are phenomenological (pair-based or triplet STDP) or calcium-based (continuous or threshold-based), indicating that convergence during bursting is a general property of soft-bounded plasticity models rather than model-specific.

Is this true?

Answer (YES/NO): YES